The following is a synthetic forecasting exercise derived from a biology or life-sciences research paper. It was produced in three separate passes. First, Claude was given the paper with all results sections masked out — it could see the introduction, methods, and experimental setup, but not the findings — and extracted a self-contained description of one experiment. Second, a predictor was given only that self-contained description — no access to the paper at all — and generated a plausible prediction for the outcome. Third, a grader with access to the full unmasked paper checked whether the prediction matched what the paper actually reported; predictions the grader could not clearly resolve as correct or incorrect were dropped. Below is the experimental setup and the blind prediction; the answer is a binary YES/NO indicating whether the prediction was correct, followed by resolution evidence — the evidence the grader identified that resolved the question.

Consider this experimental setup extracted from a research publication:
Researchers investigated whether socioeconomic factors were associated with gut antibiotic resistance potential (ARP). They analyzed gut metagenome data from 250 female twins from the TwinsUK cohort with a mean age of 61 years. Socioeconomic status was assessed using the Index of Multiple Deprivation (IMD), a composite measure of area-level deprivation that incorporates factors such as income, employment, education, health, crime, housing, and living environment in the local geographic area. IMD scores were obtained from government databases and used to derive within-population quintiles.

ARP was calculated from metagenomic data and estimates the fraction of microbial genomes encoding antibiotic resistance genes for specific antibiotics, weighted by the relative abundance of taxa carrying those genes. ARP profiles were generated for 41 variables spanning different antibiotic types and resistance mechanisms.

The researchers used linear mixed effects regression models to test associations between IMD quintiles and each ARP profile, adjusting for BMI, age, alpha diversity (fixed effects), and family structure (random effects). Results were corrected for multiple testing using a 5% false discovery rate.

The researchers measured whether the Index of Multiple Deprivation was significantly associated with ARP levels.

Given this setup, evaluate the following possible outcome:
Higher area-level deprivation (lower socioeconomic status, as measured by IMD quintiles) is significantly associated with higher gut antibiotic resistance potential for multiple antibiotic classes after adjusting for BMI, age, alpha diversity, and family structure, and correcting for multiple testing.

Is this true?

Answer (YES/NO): NO